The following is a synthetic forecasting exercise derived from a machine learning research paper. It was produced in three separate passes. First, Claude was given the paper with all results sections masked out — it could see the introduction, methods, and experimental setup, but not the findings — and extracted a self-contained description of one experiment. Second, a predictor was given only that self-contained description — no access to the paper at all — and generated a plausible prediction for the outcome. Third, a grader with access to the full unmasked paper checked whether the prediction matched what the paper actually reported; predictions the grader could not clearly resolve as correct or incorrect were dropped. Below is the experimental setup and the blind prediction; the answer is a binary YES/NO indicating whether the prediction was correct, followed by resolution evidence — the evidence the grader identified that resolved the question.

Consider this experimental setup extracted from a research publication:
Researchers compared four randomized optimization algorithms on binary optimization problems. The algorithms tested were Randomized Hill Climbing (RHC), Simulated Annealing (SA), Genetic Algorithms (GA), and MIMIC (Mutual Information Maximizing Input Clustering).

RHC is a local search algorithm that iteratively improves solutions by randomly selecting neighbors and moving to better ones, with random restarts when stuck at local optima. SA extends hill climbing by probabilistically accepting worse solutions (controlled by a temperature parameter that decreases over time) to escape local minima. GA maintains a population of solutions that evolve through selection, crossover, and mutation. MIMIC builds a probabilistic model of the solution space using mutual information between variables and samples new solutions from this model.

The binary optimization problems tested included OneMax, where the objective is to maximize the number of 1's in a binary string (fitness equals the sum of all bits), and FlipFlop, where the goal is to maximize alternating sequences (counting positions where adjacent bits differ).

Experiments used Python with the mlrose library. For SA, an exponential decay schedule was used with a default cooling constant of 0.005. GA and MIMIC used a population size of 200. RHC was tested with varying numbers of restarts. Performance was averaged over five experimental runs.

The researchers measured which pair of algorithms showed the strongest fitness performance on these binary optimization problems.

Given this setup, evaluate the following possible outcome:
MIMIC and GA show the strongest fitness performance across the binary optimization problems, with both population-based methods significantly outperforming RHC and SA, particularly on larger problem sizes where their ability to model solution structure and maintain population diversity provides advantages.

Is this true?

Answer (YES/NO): YES